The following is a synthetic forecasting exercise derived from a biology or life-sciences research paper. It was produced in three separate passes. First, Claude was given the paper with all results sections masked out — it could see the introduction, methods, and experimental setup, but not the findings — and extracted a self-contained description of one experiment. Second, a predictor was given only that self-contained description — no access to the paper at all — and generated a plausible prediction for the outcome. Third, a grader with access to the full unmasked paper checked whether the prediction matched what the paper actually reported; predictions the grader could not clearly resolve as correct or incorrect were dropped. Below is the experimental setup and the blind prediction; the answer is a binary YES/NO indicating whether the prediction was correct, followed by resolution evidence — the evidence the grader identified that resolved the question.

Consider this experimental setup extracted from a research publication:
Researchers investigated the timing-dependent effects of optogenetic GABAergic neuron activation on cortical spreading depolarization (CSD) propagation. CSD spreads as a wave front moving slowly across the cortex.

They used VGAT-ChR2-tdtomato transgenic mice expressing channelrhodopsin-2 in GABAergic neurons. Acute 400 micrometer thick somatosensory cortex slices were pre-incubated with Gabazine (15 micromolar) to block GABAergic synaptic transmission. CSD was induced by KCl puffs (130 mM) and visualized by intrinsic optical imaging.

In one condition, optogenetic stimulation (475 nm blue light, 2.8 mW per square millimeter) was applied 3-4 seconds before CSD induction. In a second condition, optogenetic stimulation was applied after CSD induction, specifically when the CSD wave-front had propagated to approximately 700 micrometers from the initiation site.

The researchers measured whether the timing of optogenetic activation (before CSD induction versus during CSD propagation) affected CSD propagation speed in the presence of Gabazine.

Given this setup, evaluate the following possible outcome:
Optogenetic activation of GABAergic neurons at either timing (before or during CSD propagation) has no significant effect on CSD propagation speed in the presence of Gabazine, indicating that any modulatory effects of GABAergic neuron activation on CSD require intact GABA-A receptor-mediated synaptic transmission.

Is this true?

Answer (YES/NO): NO